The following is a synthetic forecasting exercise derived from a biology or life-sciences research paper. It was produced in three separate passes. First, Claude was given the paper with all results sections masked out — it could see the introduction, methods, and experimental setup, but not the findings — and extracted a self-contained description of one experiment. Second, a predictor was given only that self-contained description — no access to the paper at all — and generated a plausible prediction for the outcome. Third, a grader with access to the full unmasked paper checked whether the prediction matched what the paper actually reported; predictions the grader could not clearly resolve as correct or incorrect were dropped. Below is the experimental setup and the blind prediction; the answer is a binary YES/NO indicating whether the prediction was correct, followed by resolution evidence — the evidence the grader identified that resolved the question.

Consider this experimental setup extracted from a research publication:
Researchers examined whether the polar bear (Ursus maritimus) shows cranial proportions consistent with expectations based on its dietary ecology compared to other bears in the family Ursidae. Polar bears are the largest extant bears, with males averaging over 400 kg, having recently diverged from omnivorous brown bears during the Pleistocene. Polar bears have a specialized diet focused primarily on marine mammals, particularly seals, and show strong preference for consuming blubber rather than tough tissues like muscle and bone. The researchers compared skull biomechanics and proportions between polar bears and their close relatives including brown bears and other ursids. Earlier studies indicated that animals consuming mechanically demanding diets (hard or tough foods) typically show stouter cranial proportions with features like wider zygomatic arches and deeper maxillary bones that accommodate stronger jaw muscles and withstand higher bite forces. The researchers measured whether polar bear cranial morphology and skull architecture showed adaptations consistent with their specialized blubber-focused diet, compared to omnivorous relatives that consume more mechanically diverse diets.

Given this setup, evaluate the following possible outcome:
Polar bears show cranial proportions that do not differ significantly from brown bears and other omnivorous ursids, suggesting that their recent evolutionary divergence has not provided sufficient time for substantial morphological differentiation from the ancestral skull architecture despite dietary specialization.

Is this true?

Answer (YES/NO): NO